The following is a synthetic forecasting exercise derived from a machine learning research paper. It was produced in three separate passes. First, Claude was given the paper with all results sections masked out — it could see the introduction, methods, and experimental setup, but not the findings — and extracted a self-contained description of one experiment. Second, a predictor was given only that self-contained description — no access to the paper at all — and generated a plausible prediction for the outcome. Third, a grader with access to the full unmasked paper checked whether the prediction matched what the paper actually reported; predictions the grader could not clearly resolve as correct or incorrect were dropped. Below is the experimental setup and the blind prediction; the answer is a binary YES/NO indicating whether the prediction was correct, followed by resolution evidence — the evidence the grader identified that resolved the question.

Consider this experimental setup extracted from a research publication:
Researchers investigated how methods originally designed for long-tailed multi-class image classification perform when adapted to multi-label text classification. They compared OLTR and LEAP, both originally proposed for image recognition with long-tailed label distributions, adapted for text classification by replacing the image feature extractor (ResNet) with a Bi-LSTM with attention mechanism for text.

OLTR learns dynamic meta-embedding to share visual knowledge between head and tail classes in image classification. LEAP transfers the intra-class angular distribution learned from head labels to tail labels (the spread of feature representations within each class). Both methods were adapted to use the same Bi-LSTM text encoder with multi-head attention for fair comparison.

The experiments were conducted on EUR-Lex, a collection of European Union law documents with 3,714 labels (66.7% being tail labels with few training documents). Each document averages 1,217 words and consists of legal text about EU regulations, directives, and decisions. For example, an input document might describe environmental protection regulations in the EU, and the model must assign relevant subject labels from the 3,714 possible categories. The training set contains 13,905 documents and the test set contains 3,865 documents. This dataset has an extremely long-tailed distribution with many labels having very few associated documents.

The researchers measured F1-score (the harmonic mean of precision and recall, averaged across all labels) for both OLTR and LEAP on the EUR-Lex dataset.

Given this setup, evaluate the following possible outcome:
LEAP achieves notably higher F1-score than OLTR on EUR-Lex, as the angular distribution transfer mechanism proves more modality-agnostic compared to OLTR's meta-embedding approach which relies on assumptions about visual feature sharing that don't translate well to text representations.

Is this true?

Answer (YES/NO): YES